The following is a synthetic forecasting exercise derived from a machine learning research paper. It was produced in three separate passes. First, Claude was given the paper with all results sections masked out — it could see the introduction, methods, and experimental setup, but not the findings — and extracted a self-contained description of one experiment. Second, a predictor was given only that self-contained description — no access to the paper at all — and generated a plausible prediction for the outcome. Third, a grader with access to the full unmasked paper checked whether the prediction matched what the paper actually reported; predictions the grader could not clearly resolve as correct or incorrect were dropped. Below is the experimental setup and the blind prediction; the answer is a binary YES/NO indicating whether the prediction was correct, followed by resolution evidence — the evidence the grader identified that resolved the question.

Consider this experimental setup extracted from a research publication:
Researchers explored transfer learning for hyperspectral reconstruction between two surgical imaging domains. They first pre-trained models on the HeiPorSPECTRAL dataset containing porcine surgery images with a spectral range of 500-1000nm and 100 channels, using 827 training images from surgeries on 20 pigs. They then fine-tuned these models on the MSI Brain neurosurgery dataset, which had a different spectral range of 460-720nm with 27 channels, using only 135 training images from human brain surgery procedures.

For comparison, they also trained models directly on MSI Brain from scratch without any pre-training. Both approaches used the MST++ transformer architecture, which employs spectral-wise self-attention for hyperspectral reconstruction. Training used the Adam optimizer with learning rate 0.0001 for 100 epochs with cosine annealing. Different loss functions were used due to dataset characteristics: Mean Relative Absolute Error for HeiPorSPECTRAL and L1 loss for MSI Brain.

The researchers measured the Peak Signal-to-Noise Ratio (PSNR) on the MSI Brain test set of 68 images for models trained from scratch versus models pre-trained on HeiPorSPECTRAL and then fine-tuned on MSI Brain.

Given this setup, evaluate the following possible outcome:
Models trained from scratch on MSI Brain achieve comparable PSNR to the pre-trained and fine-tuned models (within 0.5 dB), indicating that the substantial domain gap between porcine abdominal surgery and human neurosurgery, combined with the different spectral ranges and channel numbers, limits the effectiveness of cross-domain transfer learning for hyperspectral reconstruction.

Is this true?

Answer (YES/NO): YES